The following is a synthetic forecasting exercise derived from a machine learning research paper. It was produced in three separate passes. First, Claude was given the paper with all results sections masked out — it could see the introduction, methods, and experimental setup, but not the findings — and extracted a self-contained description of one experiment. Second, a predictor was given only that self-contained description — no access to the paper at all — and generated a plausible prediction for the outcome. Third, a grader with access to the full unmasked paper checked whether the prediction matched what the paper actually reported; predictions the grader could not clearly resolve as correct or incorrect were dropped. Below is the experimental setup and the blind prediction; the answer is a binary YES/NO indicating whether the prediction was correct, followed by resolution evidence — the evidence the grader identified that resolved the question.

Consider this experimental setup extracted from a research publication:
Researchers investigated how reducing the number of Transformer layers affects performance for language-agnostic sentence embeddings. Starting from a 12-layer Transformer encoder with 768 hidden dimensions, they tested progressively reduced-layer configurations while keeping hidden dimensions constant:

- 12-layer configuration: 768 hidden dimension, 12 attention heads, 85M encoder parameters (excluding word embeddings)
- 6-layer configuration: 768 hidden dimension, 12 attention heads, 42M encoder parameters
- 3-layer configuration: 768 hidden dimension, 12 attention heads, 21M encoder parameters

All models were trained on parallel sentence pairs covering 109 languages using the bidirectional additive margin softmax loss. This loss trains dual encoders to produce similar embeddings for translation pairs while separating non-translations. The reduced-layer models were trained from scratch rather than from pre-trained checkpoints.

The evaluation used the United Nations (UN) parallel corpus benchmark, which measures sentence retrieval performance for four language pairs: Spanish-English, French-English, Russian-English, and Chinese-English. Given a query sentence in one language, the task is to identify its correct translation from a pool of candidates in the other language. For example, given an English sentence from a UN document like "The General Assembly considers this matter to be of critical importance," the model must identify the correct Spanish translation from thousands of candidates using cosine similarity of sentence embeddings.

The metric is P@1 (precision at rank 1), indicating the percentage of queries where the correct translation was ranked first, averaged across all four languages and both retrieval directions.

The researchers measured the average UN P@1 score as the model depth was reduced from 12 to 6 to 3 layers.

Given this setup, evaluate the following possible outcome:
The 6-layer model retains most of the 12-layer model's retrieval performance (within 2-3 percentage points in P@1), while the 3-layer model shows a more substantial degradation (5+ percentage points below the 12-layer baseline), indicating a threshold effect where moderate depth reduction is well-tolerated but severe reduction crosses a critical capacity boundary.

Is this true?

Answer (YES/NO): NO